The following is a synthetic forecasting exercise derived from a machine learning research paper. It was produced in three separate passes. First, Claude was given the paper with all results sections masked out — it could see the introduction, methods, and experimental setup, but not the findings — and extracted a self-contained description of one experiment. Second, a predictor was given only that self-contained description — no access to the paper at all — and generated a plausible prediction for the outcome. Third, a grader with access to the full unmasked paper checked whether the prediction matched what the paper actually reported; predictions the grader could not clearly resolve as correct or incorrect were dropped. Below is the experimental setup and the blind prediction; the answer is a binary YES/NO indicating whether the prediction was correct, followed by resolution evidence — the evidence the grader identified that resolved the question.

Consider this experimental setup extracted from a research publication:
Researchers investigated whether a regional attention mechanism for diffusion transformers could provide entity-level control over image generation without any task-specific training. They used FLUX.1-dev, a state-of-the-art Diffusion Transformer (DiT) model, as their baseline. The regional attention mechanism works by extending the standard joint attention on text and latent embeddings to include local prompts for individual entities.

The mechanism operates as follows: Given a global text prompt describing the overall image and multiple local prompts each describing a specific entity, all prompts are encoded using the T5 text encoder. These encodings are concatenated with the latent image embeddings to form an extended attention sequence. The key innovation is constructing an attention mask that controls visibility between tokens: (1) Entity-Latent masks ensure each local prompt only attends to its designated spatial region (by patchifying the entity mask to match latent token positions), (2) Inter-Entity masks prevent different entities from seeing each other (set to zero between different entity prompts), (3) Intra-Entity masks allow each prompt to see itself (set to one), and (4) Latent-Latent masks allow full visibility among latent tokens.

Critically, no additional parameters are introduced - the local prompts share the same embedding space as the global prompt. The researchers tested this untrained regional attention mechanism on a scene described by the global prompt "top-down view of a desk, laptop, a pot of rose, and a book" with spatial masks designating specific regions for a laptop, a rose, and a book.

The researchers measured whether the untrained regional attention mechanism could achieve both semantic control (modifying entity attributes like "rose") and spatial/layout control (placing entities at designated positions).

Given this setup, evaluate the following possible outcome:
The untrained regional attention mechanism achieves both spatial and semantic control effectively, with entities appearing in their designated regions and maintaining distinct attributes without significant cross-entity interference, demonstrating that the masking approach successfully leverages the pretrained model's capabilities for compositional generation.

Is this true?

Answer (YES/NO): NO